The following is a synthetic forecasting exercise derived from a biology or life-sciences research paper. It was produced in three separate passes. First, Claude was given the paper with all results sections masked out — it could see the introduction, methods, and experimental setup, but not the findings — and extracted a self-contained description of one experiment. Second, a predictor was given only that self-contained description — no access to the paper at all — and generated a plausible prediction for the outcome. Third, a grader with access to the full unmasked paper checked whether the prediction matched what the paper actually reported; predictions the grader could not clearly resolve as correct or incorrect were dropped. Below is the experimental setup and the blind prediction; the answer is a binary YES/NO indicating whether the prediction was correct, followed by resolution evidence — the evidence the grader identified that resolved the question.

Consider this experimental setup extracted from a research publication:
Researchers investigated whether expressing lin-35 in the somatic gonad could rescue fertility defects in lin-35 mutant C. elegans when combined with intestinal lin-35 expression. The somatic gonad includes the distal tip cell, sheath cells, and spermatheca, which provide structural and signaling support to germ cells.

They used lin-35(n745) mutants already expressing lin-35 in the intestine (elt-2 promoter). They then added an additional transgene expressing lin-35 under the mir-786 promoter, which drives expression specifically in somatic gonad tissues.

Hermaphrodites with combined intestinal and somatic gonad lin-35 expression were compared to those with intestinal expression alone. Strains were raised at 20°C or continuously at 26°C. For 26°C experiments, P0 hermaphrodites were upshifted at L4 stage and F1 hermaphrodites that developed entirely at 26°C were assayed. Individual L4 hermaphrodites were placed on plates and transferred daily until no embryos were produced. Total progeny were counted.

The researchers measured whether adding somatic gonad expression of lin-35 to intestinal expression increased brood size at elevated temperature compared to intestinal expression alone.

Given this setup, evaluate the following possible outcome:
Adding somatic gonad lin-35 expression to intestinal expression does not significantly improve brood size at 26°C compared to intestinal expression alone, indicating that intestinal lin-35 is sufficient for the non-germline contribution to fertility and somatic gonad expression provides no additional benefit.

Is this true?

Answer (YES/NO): NO